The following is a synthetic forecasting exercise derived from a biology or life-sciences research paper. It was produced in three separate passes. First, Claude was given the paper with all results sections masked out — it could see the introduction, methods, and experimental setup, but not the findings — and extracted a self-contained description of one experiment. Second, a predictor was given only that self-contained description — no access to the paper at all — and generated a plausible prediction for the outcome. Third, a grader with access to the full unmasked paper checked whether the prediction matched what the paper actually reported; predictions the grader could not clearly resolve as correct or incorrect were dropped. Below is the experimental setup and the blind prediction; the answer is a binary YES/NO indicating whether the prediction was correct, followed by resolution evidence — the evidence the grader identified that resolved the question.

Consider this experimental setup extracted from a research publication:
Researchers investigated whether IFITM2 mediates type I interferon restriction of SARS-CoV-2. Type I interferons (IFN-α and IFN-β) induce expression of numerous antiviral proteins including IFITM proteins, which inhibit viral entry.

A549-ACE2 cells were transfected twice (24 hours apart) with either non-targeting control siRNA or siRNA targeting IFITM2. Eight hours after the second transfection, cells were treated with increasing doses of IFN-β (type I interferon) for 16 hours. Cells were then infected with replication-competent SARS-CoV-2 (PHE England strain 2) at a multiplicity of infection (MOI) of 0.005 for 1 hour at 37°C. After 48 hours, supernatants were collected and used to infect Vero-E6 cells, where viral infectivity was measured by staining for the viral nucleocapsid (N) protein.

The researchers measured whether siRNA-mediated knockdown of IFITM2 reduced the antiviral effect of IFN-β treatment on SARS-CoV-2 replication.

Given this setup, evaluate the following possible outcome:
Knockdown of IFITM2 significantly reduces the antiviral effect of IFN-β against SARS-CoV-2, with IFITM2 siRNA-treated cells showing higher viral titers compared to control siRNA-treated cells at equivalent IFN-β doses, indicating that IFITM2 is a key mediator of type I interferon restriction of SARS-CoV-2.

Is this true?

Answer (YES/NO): YES